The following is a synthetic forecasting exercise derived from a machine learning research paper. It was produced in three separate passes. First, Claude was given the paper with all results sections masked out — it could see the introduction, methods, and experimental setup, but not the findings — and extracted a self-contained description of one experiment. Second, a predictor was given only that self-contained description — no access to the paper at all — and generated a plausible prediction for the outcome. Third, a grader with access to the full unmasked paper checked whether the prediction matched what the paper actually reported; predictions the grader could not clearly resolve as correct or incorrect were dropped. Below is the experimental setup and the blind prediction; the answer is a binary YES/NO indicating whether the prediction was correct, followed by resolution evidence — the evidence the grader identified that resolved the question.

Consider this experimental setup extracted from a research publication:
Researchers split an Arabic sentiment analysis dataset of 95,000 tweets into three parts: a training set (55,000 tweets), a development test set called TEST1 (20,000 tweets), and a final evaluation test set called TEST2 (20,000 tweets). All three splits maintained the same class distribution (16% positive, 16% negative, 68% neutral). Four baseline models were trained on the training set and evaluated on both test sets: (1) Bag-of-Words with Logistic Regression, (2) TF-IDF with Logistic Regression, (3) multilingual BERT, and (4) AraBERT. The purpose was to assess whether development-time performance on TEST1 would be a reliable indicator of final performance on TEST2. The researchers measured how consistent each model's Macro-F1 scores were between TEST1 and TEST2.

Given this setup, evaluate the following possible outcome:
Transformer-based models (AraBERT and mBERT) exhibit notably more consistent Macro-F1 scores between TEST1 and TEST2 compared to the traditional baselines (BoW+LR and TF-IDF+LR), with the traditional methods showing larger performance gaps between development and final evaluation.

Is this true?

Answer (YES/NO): NO